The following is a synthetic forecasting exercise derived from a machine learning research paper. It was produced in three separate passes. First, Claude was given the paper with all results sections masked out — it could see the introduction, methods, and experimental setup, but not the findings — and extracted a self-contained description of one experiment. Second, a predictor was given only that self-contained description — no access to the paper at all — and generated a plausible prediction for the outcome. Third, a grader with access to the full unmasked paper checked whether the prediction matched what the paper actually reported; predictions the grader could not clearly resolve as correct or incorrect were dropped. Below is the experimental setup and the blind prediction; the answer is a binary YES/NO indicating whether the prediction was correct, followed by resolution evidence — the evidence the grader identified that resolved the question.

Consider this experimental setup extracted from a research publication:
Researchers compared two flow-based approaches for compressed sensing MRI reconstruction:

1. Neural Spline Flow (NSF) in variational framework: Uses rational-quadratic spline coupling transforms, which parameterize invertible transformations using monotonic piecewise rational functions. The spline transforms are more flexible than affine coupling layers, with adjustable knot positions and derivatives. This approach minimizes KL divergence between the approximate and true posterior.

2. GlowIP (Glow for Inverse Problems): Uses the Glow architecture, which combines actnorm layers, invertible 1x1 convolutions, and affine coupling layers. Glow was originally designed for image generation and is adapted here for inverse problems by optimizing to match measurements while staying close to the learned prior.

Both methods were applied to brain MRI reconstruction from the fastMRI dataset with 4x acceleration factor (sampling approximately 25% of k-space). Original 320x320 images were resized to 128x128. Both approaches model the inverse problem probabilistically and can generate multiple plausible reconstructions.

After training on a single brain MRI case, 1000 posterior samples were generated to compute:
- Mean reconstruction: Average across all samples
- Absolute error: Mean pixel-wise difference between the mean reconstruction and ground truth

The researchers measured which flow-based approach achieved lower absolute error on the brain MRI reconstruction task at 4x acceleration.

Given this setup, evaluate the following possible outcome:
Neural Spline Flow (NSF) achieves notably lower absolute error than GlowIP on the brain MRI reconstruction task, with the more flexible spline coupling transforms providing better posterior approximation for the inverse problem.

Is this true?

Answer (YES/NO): NO